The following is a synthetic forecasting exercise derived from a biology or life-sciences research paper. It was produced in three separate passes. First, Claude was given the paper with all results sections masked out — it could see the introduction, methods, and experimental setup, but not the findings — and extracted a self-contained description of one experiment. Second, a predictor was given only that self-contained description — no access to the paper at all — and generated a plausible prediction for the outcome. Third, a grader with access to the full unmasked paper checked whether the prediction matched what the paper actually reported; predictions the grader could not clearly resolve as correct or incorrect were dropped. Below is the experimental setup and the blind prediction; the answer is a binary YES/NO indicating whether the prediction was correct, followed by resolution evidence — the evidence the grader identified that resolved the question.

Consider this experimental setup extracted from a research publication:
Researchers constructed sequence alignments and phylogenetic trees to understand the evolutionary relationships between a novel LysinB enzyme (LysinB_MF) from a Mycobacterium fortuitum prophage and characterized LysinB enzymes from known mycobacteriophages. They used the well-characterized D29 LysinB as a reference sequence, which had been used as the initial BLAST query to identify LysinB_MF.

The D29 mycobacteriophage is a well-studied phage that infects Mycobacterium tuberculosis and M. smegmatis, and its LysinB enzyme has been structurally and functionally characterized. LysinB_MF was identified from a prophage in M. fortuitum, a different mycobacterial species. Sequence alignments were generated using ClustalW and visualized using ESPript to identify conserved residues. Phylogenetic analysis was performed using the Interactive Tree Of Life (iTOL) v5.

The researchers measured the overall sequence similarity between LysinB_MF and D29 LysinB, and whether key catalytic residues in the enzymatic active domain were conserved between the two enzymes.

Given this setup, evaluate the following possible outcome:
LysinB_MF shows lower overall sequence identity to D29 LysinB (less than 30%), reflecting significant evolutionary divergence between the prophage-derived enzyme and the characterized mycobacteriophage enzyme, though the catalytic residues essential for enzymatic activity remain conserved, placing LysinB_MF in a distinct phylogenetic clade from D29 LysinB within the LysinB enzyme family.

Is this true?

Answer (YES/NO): NO